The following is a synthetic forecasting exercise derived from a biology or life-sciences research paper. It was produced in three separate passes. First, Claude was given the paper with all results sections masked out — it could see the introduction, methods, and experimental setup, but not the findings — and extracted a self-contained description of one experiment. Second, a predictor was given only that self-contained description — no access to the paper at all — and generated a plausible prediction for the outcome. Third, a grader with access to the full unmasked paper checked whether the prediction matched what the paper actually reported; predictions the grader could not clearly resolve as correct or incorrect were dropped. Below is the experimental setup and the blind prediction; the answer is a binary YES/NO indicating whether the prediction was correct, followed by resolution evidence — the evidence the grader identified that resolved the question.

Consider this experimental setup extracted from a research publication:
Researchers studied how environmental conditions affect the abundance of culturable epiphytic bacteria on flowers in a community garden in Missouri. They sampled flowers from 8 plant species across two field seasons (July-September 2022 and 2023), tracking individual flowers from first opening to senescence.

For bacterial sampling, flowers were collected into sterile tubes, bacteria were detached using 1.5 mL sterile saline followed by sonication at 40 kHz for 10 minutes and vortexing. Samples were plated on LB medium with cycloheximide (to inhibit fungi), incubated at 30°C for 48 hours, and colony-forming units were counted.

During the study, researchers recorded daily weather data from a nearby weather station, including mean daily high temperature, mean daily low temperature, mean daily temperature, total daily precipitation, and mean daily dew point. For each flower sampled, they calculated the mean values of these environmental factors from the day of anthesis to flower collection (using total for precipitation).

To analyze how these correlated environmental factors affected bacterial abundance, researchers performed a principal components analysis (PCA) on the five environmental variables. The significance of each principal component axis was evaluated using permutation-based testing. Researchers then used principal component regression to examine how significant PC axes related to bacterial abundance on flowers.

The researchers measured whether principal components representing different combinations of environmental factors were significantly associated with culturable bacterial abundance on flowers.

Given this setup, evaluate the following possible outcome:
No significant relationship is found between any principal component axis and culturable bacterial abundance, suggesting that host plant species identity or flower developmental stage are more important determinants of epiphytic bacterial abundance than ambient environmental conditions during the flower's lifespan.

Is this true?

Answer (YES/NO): NO